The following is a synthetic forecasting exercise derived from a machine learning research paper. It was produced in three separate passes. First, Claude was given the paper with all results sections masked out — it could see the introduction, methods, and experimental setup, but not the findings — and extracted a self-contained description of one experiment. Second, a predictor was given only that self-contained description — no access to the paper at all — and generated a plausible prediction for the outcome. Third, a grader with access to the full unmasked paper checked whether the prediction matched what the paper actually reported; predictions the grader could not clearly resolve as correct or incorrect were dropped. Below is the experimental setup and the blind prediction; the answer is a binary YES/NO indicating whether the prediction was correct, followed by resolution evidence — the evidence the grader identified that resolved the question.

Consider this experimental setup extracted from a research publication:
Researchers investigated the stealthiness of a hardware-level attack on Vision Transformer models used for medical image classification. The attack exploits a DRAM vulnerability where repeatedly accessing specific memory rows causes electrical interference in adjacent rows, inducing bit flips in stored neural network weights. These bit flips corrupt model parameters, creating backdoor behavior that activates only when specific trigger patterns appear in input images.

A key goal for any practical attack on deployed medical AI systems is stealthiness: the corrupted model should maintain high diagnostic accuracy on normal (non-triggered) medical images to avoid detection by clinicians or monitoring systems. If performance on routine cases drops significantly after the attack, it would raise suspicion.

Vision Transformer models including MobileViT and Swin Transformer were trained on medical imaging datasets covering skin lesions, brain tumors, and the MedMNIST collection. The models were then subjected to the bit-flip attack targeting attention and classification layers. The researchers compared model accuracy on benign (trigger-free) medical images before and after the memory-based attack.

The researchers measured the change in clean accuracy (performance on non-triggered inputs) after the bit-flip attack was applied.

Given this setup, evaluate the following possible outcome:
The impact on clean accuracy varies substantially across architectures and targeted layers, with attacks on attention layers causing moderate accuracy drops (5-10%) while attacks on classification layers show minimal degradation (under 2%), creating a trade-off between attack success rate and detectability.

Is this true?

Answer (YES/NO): NO